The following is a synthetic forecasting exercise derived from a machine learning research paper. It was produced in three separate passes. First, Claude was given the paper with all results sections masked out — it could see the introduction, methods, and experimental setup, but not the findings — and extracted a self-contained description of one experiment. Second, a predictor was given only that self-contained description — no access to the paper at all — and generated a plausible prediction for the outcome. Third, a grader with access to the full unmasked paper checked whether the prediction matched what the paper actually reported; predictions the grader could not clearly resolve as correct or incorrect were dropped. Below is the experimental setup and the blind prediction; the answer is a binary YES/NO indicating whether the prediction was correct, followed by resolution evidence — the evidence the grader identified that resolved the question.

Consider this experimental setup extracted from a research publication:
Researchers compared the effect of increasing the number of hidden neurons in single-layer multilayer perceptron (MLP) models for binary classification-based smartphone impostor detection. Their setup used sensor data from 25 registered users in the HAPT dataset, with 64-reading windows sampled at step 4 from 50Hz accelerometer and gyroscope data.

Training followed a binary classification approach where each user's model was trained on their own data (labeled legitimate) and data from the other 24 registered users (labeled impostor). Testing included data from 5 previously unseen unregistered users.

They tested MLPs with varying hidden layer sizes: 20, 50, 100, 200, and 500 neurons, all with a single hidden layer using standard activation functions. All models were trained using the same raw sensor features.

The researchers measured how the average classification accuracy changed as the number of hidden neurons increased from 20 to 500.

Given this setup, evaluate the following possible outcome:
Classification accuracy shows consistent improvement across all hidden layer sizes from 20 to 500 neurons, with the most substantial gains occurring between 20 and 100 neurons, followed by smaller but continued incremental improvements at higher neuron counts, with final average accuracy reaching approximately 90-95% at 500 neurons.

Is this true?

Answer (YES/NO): NO